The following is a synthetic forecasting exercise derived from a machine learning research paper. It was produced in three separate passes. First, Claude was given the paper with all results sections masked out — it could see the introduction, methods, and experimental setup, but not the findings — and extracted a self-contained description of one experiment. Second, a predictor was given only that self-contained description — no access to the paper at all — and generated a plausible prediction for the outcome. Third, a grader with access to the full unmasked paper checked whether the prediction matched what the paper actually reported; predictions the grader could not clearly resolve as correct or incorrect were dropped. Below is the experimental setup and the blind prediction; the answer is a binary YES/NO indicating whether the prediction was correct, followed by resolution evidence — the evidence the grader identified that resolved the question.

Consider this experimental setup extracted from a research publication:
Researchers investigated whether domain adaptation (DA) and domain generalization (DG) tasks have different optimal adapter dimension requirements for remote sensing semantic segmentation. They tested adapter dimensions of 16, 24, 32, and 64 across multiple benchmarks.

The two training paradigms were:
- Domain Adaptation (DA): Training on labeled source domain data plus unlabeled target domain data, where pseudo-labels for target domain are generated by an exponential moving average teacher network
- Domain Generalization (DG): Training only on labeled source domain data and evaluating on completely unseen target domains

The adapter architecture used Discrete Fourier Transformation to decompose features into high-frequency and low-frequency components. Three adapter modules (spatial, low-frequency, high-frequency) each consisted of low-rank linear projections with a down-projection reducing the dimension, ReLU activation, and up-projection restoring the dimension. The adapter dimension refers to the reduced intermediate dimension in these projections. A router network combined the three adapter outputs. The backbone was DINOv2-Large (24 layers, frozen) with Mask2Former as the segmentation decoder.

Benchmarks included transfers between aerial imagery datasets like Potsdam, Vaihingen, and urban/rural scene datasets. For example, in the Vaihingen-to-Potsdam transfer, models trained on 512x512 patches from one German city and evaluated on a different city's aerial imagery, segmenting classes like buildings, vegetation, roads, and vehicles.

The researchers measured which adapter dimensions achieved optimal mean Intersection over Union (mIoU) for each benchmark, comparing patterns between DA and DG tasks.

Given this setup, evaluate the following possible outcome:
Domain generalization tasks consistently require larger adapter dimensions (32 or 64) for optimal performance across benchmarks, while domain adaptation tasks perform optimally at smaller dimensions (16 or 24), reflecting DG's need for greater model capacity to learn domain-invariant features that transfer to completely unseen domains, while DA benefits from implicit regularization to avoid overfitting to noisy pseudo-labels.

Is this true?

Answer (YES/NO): NO